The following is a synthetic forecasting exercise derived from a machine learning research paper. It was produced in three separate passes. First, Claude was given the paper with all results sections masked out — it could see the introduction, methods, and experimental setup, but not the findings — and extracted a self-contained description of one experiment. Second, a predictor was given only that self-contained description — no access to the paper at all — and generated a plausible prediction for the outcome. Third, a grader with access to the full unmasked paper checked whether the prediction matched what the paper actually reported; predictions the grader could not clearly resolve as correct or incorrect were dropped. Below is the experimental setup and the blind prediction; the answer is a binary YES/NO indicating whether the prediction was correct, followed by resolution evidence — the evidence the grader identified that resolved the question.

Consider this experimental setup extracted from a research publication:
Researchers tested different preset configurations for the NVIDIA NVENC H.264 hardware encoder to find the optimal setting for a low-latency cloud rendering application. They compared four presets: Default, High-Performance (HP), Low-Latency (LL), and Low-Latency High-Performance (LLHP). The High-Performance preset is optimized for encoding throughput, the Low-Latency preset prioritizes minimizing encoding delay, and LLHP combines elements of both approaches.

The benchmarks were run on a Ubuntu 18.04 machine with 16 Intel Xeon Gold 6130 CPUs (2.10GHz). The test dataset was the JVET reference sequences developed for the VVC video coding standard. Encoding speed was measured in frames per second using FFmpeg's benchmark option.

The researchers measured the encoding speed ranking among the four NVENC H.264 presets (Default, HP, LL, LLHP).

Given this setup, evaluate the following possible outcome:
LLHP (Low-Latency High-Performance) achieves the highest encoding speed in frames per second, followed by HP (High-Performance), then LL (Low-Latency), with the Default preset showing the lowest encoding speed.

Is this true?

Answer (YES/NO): NO